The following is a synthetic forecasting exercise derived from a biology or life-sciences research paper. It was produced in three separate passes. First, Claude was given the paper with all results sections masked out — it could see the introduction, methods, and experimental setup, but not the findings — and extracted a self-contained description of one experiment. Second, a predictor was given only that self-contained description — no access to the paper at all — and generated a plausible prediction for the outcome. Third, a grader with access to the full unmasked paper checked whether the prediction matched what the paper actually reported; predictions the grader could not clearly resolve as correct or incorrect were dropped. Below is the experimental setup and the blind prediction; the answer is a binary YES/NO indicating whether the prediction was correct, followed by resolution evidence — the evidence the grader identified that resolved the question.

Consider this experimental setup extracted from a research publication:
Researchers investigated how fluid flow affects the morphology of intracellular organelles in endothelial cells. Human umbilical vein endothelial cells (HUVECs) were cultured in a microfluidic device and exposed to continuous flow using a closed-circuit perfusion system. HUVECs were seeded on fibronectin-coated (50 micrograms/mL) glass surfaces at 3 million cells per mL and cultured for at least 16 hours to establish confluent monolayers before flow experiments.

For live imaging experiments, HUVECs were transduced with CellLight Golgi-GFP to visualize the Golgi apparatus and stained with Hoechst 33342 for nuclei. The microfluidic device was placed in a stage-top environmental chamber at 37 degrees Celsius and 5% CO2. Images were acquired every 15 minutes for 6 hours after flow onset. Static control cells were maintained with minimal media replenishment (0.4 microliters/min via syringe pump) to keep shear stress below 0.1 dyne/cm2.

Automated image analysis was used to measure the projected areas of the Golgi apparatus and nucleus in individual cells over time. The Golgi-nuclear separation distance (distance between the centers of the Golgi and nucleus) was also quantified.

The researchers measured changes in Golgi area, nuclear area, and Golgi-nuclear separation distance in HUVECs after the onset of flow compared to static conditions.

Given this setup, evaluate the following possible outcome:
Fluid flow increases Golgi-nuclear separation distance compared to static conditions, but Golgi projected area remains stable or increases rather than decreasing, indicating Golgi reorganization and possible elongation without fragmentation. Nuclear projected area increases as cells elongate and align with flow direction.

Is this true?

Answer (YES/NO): NO